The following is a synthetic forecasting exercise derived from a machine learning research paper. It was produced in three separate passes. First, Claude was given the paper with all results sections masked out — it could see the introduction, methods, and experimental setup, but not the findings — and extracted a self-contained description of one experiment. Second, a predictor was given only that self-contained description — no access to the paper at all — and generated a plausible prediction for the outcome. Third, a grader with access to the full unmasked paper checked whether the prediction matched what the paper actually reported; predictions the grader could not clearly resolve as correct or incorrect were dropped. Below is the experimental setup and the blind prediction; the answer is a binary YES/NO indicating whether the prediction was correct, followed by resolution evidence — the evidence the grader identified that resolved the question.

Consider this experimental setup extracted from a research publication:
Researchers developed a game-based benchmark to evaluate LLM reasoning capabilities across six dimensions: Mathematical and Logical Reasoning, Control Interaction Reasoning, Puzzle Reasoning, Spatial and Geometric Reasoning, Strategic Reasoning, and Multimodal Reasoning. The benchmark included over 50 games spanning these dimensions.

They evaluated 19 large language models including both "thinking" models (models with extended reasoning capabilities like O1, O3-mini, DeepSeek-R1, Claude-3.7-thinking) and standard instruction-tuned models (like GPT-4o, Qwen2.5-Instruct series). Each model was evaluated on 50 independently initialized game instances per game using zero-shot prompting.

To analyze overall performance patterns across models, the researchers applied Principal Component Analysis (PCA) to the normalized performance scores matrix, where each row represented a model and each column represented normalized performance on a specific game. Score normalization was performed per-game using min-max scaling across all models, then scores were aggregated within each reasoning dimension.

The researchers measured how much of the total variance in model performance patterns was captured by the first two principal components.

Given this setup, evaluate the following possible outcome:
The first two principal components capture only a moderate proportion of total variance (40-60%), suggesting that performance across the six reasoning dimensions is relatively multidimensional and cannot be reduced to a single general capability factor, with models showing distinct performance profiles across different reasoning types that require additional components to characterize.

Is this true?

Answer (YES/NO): NO